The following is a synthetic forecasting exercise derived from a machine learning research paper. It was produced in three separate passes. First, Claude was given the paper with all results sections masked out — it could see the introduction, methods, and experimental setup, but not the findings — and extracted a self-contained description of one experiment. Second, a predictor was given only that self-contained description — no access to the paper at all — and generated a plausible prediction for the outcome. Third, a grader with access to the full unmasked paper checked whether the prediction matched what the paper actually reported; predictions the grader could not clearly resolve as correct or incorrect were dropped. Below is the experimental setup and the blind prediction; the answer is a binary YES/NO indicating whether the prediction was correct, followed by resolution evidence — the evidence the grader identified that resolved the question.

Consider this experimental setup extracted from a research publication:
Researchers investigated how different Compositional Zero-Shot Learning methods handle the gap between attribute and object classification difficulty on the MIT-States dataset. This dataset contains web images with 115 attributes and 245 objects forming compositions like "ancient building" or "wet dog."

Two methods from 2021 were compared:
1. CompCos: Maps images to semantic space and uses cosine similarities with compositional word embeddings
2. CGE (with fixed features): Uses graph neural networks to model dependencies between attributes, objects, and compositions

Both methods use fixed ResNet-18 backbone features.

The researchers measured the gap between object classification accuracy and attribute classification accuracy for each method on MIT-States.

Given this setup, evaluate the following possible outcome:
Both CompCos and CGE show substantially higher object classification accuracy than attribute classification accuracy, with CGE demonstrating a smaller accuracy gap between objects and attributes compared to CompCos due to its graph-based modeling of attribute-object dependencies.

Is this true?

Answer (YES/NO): NO